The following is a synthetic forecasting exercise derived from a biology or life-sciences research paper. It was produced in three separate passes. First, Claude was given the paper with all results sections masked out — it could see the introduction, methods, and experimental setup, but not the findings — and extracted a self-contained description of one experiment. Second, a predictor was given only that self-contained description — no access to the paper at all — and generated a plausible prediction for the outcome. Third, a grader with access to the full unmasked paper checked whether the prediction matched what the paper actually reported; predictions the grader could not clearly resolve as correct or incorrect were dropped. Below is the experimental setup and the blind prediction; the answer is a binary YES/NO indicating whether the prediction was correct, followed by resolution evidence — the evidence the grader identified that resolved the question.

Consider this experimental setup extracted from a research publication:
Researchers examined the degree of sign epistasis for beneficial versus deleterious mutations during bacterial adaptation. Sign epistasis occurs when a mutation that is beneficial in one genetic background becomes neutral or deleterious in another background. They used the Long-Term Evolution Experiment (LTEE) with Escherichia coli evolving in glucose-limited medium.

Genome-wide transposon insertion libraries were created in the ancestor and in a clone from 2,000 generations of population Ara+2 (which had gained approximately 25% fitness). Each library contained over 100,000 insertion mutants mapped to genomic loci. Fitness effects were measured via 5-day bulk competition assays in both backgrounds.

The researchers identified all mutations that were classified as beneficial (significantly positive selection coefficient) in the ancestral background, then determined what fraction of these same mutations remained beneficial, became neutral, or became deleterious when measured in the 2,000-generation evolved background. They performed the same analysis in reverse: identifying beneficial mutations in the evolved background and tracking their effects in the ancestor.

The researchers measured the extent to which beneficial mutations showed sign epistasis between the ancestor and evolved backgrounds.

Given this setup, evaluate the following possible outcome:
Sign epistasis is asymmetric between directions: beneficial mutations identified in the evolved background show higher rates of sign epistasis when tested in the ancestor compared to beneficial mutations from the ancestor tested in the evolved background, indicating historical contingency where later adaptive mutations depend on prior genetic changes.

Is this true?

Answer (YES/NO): NO